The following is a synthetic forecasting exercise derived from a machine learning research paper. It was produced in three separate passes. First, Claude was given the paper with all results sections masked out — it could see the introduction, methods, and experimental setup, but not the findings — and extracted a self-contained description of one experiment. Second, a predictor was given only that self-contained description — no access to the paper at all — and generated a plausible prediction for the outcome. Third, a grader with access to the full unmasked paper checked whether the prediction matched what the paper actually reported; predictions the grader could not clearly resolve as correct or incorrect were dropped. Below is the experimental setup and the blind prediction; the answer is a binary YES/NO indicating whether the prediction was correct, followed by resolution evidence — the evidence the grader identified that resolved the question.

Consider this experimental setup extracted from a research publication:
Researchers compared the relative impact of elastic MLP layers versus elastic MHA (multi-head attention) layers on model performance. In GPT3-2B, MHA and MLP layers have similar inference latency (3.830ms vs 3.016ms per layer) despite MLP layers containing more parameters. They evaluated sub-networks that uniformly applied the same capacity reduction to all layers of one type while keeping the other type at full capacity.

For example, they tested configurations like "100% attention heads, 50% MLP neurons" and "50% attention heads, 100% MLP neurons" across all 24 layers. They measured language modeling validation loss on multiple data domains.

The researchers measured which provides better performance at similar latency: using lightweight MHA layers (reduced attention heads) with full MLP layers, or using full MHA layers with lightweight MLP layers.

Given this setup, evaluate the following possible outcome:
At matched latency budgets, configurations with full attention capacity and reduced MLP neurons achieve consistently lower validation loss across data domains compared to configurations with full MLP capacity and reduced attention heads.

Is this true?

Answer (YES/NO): NO